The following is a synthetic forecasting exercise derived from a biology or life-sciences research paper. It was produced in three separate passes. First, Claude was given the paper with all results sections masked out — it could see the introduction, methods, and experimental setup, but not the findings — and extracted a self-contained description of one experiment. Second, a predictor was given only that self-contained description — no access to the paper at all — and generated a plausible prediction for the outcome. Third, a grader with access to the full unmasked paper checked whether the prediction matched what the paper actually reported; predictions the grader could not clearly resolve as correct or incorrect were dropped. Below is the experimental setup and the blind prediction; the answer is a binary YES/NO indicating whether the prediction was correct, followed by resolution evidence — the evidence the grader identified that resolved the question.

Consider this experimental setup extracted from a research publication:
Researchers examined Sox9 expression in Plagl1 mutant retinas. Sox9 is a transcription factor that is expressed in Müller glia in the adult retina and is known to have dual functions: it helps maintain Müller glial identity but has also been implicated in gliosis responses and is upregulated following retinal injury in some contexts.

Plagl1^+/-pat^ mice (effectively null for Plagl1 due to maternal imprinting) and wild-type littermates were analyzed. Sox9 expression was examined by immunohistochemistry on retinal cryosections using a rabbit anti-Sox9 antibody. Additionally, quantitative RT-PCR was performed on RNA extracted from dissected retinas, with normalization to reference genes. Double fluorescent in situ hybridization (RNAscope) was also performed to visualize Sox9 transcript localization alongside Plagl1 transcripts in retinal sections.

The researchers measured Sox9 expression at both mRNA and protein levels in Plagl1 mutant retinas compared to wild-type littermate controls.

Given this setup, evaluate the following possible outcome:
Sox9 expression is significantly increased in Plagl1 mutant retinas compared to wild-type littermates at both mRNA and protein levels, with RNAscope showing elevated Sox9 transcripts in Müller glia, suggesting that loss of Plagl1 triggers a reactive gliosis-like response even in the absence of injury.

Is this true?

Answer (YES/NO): NO